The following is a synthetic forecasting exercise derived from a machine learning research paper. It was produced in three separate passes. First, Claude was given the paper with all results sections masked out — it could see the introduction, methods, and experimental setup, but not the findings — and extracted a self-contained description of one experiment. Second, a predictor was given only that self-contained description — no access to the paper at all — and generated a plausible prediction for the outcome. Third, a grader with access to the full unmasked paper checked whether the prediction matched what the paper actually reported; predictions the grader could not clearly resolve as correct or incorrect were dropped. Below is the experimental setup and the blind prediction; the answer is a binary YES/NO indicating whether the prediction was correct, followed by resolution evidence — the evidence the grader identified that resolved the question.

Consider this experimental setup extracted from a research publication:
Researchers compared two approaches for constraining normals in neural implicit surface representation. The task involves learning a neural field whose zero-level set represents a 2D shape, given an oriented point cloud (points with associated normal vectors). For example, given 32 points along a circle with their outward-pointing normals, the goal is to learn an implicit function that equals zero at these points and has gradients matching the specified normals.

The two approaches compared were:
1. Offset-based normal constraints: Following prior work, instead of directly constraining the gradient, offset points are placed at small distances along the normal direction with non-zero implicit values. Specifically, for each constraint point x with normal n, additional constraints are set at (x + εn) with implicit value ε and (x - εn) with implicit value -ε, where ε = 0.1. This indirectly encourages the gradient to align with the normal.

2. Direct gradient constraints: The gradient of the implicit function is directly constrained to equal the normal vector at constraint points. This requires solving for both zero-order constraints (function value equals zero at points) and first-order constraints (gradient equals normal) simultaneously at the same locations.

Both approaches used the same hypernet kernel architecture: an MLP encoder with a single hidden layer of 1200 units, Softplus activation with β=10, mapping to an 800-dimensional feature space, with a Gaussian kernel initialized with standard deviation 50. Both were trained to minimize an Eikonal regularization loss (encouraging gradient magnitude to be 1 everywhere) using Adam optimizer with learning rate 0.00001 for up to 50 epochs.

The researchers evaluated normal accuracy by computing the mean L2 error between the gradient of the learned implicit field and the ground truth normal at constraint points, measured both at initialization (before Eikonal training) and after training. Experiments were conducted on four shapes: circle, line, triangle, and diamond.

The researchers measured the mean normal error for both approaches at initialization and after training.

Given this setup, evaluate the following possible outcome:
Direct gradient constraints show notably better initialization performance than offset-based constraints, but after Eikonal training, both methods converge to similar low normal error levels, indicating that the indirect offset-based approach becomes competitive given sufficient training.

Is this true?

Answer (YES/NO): NO